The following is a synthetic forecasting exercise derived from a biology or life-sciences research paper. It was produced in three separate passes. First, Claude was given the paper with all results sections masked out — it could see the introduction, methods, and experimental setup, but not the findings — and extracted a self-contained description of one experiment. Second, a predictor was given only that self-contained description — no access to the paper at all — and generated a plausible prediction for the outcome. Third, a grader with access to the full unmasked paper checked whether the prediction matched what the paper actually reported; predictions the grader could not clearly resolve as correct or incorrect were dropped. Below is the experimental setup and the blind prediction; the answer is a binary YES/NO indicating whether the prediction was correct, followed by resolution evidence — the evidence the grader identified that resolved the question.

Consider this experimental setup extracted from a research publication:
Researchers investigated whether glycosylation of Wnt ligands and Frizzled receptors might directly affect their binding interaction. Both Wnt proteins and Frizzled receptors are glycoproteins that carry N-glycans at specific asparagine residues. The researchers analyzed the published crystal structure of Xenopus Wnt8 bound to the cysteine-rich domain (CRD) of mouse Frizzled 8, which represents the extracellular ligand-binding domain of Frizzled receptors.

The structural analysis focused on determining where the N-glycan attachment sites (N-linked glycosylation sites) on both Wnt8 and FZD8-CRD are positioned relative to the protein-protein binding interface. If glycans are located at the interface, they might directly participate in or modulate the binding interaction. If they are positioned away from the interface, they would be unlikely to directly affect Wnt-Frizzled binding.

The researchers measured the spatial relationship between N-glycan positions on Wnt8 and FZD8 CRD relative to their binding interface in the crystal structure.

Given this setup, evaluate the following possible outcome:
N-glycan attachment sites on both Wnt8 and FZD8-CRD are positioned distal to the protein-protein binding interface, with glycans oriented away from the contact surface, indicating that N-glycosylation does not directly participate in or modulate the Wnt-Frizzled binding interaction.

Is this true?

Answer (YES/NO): YES